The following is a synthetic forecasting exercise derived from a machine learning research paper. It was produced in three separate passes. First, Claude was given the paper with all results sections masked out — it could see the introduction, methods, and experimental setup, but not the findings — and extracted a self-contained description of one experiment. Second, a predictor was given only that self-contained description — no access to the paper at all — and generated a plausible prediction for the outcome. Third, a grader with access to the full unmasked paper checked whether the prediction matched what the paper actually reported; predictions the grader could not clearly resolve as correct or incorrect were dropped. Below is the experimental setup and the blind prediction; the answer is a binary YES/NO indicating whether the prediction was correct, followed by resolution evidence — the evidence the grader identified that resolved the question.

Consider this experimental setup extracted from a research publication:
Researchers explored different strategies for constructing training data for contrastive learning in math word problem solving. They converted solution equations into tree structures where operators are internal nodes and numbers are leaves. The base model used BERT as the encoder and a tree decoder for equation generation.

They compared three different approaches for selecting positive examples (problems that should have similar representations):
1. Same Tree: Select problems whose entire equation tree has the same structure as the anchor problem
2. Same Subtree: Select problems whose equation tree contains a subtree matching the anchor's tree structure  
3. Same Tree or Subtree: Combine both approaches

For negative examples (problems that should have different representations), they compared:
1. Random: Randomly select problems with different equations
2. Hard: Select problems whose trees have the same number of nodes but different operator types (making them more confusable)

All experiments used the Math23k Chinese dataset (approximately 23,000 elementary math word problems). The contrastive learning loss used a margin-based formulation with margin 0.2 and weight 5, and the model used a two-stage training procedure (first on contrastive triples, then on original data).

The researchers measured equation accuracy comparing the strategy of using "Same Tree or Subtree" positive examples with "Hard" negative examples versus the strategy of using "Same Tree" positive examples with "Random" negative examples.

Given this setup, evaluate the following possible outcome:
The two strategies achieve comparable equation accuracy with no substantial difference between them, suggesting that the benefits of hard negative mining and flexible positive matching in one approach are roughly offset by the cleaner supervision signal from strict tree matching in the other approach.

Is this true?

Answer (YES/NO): NO